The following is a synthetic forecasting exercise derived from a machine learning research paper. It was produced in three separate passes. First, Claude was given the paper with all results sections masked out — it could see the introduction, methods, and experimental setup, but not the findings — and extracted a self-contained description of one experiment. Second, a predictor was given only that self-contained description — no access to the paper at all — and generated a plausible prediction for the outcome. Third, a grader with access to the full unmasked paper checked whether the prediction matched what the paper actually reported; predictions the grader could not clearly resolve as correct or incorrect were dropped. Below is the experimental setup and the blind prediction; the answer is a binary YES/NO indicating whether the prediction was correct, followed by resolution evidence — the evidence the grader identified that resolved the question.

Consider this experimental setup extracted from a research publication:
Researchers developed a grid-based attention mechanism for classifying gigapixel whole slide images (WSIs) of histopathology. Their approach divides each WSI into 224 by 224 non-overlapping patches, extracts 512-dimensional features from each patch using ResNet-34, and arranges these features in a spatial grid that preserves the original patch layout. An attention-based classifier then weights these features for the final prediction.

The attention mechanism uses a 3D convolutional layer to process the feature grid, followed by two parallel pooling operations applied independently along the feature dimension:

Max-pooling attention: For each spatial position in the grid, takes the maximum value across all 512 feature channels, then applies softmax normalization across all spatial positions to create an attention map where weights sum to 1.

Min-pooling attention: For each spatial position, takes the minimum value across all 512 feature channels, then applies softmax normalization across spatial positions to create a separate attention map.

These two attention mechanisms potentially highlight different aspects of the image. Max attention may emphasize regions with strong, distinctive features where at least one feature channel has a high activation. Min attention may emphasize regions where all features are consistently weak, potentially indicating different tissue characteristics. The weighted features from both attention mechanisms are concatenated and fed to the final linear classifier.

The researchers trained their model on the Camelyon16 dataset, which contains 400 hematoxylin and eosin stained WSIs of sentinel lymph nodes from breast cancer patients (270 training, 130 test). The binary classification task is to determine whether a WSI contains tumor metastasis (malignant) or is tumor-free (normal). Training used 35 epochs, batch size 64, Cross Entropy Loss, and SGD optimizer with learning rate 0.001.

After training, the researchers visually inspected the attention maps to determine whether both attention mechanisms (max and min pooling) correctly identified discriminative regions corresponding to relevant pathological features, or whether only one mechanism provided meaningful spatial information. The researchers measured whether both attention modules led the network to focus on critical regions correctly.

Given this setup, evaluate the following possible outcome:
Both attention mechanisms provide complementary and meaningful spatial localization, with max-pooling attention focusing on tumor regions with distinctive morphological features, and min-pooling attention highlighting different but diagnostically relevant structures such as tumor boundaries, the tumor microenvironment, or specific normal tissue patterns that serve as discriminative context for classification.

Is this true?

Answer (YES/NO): YES